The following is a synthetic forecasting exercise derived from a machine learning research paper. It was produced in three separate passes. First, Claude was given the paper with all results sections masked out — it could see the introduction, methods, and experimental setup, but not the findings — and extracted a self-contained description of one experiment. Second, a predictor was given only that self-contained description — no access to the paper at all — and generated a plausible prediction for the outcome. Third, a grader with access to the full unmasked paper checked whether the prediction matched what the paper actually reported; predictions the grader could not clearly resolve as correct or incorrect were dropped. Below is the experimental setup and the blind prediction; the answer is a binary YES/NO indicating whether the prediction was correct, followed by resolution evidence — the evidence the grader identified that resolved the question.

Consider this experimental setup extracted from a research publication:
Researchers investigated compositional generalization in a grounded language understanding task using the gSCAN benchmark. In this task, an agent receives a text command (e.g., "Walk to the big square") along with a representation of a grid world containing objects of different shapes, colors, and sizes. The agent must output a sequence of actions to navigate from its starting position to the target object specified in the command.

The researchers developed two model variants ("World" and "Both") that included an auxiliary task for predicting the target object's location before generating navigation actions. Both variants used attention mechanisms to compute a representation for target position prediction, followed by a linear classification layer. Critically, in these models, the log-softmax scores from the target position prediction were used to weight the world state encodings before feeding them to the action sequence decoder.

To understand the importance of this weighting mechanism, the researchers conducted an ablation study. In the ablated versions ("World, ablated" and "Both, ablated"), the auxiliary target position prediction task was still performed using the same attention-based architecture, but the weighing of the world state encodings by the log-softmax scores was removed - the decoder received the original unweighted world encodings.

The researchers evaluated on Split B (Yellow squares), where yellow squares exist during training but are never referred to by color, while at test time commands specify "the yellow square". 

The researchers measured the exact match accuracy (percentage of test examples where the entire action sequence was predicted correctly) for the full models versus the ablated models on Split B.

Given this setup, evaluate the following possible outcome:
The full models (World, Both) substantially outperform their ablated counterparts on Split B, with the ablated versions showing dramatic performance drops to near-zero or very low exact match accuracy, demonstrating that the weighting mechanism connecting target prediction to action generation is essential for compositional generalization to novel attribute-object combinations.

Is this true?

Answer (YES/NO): NO